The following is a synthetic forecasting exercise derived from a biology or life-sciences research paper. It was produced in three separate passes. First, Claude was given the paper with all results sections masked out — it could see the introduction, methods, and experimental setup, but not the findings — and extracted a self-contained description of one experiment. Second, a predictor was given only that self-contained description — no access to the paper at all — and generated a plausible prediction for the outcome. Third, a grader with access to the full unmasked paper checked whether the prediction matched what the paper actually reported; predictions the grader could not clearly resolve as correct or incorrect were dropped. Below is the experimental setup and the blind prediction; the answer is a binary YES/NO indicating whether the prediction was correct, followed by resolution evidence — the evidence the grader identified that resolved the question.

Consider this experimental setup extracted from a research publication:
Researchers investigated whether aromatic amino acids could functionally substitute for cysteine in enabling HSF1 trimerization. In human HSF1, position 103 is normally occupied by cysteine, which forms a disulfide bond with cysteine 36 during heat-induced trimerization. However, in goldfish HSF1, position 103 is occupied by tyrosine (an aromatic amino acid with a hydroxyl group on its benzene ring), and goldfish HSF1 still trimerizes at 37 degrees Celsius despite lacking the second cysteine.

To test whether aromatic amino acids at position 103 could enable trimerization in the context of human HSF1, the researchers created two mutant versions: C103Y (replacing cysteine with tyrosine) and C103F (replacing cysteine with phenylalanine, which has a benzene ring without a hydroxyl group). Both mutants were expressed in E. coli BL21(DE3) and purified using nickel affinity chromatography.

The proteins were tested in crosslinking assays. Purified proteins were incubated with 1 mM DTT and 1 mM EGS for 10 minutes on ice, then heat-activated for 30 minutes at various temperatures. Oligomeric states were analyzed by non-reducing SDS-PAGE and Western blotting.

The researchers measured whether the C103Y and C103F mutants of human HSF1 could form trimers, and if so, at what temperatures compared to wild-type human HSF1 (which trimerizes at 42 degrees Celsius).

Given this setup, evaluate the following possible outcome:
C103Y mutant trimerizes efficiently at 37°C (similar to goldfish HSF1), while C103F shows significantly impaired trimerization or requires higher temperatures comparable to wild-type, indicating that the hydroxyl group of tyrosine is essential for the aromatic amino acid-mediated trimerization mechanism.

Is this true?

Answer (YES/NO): NO